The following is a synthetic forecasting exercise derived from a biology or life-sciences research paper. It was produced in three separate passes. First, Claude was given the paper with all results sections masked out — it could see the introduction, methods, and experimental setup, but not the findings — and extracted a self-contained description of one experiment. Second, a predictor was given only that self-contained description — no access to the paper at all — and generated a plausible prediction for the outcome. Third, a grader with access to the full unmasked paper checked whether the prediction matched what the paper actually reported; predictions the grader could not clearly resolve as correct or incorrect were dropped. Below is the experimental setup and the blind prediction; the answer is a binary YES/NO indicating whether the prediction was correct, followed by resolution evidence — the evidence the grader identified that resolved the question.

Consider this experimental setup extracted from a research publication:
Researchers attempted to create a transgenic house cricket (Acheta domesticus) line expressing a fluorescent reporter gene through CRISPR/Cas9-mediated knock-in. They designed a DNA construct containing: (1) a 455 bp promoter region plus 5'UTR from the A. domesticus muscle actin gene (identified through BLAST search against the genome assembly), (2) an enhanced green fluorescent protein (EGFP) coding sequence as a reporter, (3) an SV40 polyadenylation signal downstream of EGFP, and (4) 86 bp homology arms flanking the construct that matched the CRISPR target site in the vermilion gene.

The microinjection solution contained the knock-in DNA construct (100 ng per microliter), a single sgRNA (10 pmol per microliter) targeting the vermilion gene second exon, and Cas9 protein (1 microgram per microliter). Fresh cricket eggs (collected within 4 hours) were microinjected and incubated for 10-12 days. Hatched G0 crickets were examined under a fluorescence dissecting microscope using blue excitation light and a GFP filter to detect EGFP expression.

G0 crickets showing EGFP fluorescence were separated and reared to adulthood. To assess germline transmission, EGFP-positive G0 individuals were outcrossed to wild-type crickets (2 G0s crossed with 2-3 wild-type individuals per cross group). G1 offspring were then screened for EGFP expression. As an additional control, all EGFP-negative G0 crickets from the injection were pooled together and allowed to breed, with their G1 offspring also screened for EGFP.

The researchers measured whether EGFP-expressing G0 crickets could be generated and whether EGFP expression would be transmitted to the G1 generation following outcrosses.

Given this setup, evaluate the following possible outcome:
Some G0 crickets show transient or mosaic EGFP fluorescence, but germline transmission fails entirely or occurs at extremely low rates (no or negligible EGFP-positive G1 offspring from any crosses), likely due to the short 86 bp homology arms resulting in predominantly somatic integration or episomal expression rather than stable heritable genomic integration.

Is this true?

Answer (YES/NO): NO